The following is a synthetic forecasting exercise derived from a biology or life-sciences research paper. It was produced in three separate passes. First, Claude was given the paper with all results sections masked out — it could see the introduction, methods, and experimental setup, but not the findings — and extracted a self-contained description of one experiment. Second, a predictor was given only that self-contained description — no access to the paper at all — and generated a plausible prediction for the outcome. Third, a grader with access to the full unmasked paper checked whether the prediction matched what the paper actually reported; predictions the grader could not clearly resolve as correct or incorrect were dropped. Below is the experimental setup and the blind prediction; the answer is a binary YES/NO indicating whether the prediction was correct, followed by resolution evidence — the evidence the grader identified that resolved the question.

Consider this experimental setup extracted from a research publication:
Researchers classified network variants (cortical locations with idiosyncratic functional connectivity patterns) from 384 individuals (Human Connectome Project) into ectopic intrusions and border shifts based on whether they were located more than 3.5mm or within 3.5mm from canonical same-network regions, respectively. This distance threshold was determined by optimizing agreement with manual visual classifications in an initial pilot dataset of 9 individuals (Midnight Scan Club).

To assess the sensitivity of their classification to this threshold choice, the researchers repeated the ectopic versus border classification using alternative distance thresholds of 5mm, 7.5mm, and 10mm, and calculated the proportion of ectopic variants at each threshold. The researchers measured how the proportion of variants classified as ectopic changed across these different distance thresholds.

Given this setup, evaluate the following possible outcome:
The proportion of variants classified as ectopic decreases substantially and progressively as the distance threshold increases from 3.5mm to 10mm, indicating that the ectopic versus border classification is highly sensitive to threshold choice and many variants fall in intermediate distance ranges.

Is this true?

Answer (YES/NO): NO